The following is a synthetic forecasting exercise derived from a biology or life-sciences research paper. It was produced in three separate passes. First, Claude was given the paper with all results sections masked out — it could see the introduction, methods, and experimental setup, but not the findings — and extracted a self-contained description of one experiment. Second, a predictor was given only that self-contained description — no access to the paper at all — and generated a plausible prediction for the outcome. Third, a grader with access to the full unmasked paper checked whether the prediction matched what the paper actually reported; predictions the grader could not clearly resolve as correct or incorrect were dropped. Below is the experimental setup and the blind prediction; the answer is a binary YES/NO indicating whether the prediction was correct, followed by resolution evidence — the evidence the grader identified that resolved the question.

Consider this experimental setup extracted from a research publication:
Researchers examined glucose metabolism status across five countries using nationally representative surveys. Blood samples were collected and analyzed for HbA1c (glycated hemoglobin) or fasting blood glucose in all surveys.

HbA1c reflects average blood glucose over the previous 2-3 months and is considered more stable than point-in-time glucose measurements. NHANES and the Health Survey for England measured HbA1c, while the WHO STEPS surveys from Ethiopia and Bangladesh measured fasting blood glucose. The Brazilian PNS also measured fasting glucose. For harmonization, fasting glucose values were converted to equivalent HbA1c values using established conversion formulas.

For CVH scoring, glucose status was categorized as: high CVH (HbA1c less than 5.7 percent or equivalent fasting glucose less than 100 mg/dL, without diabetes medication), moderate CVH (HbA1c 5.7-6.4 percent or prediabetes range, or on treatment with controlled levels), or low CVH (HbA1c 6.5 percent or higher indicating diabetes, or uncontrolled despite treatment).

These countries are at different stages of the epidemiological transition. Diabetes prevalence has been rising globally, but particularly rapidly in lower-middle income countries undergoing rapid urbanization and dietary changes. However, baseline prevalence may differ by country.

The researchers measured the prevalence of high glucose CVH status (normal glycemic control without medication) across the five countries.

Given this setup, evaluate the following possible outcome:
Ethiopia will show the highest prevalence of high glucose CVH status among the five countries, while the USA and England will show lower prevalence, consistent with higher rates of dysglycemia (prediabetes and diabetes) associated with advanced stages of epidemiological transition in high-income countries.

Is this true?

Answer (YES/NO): YES